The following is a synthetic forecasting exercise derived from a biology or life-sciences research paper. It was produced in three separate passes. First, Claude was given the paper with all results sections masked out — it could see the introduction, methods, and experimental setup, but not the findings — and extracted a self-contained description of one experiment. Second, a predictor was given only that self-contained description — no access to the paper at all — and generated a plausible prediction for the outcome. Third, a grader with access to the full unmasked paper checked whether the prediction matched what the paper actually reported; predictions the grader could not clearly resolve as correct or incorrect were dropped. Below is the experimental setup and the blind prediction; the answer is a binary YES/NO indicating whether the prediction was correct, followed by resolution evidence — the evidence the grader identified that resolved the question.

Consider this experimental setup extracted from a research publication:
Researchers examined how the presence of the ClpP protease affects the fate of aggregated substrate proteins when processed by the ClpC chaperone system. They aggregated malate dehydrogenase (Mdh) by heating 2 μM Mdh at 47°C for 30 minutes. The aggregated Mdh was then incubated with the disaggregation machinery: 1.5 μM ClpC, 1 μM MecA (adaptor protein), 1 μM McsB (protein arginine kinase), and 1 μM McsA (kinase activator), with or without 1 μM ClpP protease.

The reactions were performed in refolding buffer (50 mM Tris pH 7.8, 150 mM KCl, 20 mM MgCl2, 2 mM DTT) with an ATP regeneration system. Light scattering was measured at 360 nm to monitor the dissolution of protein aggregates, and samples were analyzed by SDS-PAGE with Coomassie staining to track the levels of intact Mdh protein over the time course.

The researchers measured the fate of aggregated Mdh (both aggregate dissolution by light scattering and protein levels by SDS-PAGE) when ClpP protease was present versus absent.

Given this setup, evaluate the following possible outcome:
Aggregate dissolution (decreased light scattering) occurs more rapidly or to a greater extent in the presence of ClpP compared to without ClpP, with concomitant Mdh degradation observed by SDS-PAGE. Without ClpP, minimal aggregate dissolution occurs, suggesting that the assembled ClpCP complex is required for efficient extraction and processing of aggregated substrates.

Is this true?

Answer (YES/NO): NO